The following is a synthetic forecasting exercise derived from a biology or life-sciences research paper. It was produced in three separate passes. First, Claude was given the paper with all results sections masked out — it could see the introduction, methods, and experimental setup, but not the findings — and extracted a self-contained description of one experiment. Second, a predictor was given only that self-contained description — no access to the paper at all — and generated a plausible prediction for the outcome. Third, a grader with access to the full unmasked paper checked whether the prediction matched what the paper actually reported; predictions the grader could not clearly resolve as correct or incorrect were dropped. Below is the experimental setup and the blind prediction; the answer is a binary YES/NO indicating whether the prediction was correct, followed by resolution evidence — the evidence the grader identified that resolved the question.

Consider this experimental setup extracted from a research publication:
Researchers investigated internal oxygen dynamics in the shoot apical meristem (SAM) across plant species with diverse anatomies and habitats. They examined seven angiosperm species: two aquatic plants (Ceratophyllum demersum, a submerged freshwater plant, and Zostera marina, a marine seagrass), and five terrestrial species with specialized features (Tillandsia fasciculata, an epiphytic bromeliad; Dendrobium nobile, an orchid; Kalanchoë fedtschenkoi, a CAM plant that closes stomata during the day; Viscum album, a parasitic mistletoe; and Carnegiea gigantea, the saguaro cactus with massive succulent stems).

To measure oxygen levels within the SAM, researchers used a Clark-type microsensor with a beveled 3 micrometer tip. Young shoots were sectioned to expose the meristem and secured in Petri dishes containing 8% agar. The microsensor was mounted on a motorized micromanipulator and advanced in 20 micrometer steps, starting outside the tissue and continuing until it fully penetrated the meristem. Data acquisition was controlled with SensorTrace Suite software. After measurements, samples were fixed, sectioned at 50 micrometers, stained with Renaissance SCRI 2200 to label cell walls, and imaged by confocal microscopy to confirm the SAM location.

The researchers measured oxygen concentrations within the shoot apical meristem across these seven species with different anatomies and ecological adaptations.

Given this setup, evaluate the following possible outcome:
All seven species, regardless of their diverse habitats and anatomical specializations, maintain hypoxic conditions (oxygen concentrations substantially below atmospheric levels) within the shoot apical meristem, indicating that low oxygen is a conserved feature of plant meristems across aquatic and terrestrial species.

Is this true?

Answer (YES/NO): NO